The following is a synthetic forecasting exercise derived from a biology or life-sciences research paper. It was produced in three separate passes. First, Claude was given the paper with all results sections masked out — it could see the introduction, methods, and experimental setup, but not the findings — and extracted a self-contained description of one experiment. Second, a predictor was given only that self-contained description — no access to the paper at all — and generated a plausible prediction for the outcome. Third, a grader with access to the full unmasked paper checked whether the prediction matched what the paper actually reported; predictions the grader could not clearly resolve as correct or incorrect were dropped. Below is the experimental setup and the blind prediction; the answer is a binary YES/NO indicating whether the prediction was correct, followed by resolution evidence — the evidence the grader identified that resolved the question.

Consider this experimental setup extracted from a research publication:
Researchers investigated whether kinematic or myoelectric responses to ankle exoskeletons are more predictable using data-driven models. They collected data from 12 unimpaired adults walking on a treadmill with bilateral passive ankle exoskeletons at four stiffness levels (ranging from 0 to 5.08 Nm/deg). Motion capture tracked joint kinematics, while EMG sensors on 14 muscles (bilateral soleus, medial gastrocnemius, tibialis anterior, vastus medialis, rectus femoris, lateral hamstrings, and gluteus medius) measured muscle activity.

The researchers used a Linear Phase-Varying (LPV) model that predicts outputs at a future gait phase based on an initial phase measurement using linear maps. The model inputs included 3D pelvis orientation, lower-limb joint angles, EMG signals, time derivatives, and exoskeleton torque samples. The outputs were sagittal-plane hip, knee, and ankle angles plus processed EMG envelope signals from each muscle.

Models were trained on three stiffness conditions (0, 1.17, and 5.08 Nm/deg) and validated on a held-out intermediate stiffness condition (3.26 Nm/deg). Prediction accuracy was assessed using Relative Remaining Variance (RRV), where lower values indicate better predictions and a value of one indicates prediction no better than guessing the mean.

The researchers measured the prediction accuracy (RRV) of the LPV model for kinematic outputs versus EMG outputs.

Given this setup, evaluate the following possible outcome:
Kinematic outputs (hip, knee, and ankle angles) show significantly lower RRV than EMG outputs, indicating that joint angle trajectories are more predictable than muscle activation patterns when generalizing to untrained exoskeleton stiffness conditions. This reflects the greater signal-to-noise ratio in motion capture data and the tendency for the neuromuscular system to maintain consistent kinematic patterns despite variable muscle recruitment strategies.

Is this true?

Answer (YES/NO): YES